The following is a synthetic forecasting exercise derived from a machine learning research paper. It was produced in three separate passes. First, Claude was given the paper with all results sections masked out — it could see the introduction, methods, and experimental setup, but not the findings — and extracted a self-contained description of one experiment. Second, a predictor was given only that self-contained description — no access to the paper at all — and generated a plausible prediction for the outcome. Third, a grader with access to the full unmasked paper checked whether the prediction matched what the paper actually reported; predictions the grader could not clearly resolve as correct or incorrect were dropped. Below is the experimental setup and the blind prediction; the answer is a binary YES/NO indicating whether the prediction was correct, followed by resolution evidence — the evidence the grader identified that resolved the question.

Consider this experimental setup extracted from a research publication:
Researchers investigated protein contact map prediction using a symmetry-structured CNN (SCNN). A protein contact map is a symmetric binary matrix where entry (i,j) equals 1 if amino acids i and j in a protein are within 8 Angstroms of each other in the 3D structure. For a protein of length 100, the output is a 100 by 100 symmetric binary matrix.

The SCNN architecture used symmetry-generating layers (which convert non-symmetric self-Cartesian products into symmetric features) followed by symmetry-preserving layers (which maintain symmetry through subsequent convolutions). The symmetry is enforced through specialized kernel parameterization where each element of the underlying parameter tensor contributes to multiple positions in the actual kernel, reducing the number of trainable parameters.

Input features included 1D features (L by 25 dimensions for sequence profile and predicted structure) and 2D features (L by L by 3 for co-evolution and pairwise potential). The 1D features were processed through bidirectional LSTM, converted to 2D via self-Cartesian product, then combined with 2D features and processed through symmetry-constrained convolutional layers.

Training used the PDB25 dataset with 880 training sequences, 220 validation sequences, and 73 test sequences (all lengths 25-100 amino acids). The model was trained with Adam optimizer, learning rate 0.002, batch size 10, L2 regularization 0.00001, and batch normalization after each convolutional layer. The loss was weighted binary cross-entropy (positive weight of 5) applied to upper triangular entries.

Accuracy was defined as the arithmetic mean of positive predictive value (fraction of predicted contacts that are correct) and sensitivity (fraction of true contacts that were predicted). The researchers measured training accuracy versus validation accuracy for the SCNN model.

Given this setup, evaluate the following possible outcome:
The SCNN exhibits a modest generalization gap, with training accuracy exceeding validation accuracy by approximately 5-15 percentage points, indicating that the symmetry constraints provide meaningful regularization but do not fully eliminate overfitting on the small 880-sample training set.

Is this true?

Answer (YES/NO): NO